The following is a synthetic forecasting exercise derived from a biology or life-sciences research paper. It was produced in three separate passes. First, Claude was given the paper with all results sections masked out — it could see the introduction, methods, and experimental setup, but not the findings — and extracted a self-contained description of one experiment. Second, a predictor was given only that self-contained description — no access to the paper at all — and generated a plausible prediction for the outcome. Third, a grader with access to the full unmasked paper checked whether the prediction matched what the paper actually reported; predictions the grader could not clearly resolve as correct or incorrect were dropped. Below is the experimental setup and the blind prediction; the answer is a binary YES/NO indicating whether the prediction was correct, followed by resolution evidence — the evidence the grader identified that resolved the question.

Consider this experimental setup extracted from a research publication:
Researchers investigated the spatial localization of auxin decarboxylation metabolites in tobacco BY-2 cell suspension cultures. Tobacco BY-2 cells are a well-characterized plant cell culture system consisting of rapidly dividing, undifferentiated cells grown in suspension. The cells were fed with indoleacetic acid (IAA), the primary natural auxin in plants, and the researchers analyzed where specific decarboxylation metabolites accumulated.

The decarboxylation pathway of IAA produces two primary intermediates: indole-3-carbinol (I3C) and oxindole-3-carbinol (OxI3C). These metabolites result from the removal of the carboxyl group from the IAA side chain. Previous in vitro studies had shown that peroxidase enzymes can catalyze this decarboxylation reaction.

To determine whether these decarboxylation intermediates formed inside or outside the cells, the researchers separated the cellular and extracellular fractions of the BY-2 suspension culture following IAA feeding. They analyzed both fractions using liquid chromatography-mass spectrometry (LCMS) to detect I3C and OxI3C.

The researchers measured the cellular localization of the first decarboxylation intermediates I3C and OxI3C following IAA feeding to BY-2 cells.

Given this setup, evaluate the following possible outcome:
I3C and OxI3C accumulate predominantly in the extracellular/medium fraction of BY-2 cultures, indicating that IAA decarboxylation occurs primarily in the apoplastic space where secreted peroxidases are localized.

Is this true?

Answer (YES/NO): YES